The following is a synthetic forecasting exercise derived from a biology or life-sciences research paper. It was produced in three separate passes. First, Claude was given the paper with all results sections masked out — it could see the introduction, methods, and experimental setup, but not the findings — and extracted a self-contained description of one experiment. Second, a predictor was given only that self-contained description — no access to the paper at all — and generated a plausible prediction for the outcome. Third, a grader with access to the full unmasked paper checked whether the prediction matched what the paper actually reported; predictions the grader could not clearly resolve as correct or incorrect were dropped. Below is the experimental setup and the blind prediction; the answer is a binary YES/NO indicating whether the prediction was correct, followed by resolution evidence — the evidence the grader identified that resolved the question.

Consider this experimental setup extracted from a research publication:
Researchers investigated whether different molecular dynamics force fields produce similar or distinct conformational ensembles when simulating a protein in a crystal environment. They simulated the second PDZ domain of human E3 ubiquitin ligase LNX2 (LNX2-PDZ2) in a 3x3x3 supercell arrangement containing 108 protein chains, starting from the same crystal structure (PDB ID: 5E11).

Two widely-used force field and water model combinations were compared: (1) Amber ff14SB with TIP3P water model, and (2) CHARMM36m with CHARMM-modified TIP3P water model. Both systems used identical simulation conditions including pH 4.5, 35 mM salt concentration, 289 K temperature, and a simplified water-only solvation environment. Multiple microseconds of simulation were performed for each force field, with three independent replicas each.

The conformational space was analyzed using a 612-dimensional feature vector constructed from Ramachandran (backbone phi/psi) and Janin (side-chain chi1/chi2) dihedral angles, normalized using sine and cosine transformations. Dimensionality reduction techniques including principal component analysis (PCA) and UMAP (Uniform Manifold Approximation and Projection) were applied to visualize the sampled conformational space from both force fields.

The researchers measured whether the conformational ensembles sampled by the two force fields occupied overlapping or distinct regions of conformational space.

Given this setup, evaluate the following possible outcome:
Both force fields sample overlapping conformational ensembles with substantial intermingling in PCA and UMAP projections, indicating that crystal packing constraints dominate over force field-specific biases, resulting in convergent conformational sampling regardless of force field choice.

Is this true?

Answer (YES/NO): NO